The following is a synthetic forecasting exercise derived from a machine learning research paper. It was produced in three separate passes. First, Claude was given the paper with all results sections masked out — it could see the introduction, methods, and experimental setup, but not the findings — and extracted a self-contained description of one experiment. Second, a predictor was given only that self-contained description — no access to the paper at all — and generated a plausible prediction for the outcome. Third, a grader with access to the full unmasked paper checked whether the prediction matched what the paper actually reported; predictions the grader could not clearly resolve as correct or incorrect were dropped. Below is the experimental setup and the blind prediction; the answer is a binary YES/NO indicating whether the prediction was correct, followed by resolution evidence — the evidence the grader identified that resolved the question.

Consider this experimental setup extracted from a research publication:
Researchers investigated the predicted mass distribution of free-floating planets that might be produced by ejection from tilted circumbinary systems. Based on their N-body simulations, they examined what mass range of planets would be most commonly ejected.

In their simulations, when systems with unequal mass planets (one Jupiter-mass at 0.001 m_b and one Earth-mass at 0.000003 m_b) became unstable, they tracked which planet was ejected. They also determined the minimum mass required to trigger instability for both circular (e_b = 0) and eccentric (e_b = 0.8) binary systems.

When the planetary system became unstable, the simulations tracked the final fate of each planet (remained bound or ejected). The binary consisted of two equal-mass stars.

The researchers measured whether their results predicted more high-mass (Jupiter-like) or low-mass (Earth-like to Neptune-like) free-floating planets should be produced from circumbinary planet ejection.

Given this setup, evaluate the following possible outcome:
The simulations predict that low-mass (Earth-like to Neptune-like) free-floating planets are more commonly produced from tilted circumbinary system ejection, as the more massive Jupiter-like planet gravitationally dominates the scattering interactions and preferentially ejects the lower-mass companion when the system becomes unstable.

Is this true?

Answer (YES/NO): YES